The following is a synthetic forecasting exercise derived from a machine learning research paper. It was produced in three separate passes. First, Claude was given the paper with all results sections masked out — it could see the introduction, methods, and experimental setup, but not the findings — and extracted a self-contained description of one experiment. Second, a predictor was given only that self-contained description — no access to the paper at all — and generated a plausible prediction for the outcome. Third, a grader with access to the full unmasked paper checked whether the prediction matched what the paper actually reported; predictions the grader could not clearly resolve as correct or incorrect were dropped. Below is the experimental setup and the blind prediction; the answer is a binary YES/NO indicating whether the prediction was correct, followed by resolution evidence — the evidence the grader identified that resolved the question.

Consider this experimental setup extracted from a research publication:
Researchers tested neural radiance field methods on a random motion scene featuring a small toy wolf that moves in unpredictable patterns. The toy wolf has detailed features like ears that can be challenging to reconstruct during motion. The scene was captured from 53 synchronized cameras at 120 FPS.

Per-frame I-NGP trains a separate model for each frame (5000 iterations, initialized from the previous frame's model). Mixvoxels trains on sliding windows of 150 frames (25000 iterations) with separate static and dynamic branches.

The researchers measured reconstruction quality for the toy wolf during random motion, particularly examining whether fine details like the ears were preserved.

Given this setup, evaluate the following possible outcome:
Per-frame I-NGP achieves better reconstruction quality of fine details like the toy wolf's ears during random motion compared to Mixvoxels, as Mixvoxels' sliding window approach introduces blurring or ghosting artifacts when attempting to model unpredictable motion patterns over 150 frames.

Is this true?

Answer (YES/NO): YES